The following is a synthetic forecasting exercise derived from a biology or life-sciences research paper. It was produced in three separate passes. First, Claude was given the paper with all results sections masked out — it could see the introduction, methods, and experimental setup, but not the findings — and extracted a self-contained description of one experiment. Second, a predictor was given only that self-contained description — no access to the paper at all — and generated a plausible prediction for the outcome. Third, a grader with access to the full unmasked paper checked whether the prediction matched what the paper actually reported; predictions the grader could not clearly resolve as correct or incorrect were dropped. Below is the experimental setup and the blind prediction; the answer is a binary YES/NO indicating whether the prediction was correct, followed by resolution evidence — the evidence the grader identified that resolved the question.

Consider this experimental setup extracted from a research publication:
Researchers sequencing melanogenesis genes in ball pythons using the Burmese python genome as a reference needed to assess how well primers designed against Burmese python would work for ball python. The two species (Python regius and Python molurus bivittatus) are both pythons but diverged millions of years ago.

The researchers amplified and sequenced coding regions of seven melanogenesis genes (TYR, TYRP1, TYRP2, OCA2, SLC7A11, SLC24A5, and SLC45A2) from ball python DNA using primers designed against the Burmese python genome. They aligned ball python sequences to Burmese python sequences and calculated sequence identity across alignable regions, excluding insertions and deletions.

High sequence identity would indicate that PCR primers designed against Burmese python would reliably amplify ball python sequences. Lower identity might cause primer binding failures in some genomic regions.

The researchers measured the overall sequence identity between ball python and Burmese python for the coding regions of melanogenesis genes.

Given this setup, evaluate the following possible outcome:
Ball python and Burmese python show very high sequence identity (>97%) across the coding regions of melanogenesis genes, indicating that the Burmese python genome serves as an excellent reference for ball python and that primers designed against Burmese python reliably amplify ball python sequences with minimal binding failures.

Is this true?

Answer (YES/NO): YES